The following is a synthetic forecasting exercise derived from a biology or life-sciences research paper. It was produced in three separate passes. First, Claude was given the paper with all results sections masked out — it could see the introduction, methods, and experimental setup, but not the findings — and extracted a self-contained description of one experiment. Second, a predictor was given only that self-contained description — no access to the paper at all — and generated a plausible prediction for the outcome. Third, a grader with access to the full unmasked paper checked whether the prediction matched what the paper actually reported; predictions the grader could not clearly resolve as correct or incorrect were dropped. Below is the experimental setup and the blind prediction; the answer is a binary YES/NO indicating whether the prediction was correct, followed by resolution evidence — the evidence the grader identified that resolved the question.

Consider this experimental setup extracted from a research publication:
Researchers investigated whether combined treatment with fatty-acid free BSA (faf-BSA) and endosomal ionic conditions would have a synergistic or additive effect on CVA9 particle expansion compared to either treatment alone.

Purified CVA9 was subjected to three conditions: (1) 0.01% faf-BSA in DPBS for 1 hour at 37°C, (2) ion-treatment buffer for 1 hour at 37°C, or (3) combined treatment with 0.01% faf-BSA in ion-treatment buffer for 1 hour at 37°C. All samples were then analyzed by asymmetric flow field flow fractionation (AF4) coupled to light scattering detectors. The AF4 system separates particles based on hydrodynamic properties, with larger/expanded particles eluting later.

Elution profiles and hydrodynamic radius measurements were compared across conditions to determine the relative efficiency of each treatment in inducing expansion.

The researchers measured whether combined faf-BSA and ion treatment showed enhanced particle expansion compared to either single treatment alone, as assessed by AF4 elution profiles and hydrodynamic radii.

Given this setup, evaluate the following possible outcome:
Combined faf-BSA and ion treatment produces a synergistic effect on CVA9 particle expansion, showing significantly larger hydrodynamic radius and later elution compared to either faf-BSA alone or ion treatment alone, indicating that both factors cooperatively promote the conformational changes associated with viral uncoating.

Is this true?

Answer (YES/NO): NO